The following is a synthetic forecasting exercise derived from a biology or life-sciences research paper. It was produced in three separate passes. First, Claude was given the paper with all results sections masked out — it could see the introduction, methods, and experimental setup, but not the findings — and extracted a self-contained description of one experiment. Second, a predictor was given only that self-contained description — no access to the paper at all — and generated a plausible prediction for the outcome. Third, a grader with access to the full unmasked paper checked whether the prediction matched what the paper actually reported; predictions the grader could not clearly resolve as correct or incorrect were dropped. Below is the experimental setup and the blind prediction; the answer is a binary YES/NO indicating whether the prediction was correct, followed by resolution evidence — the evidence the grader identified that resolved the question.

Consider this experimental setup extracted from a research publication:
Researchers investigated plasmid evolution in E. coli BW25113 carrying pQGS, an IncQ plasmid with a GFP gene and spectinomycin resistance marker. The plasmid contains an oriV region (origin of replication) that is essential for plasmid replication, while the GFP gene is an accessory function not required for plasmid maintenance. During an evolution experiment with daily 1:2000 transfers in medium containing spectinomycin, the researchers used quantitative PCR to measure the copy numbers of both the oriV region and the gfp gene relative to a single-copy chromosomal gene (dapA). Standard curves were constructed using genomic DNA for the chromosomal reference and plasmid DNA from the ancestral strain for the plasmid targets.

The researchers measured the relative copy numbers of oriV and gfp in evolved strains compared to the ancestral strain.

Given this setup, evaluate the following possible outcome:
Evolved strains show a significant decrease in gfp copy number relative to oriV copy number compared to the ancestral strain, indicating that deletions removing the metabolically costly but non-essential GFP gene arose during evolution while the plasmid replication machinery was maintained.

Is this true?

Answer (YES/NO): NO